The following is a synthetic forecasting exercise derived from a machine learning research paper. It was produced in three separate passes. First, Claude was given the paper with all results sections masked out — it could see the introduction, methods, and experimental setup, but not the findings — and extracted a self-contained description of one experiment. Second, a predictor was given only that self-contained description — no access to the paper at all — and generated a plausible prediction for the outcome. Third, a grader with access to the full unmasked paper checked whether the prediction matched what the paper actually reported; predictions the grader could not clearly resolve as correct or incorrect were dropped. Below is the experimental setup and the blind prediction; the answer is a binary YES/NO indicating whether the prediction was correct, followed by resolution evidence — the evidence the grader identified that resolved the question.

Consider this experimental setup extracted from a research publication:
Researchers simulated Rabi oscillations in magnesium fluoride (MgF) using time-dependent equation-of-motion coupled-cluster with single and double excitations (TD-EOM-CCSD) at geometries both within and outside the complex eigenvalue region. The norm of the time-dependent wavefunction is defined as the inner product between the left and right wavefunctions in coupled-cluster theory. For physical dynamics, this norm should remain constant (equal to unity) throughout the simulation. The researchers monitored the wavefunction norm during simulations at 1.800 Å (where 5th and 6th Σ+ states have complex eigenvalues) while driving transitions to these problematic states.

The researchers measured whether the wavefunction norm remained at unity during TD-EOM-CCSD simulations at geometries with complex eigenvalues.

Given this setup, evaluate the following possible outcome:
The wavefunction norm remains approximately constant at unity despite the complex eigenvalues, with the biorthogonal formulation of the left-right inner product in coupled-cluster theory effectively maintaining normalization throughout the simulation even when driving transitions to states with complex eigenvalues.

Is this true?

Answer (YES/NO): YES